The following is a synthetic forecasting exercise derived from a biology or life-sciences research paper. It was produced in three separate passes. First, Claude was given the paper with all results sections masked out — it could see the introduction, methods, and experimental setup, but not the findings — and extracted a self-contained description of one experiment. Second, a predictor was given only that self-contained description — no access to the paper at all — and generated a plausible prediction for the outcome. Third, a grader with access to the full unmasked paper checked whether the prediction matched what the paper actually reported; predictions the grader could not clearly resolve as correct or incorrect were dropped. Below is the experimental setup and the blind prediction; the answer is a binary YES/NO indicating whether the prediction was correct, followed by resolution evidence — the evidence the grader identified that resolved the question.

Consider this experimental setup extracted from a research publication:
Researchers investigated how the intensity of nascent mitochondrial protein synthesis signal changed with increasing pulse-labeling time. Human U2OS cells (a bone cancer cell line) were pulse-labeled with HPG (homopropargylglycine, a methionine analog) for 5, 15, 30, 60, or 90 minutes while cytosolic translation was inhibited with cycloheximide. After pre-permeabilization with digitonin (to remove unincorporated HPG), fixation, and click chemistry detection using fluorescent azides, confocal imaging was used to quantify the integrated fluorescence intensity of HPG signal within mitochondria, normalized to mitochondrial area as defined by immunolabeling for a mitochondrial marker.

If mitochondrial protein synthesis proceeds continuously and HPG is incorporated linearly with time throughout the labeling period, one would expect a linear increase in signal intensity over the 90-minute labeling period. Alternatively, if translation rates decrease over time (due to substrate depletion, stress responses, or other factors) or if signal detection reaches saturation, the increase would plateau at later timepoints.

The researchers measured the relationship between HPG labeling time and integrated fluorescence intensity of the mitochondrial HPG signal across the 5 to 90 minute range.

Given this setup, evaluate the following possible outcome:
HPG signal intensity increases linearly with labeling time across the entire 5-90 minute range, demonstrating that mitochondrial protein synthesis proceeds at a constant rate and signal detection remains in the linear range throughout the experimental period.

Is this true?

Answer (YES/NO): NO